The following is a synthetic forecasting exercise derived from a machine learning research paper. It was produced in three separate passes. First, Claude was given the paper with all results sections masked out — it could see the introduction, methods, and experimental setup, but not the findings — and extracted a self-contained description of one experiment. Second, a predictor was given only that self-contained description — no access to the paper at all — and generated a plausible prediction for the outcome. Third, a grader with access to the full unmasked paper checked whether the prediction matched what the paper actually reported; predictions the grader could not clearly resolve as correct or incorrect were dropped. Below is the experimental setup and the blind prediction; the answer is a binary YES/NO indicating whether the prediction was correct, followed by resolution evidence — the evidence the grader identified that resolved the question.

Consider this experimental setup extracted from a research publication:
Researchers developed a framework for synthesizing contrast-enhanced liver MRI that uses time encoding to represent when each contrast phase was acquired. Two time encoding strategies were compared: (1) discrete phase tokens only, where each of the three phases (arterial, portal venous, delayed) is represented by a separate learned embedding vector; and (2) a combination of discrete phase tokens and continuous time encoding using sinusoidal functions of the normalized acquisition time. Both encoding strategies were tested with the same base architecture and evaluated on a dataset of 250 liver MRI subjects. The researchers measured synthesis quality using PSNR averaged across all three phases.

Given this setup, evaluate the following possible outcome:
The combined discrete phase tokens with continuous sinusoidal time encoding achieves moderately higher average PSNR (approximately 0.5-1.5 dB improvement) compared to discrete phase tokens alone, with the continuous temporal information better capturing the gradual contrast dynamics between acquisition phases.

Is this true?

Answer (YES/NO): NO